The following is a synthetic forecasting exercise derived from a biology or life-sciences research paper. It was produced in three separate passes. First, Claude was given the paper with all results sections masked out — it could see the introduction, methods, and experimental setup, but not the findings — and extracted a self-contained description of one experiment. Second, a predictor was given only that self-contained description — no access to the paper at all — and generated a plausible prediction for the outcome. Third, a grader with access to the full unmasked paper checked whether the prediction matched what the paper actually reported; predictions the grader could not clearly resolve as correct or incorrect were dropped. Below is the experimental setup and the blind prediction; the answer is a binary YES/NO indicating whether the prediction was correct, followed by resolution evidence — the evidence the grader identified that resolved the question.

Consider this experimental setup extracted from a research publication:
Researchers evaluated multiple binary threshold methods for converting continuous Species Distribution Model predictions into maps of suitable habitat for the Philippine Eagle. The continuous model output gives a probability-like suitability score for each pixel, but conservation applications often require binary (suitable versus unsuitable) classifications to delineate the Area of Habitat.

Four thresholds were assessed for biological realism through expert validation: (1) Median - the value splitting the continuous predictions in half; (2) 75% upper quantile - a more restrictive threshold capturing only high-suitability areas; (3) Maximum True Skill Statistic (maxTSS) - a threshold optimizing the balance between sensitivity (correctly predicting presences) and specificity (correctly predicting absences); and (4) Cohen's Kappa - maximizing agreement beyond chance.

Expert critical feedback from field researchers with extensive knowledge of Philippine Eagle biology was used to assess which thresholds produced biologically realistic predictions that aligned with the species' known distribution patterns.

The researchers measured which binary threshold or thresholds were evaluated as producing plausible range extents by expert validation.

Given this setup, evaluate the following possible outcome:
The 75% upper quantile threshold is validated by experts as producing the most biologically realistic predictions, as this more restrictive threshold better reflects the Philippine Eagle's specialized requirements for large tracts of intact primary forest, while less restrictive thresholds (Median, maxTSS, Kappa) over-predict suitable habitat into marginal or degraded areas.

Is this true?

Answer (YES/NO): NO